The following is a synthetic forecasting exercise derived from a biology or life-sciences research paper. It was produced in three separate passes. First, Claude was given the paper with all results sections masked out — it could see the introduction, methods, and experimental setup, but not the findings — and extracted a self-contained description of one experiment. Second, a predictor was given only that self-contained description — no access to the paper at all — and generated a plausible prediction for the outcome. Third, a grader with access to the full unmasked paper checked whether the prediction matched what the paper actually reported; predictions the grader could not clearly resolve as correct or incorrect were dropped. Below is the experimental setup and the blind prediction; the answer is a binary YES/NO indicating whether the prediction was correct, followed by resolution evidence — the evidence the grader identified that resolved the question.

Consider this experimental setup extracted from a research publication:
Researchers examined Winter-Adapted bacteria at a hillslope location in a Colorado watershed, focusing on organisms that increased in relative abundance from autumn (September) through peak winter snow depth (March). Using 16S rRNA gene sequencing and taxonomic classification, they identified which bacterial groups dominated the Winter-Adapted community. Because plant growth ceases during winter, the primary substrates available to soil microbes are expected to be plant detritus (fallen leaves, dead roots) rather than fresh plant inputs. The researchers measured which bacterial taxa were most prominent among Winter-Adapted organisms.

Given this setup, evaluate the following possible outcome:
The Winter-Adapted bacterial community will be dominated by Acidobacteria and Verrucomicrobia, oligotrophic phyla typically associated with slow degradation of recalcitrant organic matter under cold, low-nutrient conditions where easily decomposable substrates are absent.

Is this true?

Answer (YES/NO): NO